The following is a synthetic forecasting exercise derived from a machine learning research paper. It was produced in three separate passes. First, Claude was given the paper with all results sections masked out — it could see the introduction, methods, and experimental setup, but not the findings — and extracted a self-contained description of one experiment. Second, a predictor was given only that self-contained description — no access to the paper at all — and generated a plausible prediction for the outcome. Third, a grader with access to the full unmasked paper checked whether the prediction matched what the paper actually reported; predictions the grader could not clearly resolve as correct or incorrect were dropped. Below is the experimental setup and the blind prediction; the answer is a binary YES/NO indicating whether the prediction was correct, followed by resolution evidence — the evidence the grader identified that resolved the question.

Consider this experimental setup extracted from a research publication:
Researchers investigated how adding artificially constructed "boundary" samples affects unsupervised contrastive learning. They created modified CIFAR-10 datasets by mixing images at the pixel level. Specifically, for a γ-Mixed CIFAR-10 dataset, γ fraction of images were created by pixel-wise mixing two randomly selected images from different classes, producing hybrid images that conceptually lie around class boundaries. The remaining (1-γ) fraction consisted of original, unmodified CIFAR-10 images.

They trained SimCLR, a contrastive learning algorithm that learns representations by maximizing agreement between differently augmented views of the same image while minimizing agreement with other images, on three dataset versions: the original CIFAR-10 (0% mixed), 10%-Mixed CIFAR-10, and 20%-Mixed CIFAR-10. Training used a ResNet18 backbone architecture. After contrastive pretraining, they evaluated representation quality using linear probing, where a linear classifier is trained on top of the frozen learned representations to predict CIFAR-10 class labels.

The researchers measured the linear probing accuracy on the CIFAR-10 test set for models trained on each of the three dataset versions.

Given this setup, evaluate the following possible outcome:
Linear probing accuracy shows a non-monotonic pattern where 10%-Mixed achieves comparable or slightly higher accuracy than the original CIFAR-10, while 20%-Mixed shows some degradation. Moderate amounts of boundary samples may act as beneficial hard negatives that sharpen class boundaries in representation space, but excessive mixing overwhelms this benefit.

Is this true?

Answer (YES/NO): NO